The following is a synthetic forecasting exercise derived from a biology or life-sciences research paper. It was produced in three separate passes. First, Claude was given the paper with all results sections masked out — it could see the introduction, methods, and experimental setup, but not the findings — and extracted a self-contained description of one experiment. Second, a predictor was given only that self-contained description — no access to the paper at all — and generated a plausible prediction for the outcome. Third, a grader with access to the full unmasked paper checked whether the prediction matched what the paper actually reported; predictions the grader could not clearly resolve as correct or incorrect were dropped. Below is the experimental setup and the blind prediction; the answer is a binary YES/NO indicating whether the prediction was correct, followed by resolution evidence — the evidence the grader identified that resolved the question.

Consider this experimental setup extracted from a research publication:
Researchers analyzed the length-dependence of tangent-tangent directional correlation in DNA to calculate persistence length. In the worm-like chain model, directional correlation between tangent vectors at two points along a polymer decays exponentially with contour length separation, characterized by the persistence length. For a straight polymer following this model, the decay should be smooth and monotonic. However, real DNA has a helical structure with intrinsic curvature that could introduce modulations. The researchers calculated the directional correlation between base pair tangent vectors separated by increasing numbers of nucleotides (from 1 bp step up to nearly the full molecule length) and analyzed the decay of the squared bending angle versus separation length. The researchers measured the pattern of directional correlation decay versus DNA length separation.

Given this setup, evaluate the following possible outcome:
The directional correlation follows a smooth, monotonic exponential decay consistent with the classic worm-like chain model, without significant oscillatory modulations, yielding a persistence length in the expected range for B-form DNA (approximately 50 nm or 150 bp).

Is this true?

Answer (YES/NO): NO